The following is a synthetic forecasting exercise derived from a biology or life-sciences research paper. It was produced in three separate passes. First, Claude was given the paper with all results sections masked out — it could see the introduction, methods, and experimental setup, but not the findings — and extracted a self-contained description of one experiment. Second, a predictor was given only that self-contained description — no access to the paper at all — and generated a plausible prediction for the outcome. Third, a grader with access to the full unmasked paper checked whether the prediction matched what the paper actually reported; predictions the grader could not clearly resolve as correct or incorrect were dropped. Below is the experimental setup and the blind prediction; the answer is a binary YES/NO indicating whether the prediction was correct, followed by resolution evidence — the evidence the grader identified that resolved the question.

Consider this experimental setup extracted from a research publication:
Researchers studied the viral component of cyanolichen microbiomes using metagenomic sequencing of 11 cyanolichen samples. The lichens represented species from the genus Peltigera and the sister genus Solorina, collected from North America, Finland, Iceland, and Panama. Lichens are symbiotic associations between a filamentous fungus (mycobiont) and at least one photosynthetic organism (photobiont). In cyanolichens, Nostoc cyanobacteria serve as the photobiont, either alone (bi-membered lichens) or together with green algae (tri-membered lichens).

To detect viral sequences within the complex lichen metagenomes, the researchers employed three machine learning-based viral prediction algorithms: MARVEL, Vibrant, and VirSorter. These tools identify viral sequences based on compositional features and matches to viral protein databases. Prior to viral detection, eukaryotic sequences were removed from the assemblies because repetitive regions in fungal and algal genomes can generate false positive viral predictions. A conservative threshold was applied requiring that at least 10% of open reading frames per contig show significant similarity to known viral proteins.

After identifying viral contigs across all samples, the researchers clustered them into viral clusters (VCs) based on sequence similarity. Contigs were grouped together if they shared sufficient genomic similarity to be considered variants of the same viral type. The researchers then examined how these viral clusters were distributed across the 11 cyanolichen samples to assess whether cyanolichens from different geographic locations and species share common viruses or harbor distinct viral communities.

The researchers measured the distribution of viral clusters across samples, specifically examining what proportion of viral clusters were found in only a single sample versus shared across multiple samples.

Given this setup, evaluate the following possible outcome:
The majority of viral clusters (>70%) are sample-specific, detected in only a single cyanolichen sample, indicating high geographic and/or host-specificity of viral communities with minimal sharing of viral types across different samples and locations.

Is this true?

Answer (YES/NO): NO